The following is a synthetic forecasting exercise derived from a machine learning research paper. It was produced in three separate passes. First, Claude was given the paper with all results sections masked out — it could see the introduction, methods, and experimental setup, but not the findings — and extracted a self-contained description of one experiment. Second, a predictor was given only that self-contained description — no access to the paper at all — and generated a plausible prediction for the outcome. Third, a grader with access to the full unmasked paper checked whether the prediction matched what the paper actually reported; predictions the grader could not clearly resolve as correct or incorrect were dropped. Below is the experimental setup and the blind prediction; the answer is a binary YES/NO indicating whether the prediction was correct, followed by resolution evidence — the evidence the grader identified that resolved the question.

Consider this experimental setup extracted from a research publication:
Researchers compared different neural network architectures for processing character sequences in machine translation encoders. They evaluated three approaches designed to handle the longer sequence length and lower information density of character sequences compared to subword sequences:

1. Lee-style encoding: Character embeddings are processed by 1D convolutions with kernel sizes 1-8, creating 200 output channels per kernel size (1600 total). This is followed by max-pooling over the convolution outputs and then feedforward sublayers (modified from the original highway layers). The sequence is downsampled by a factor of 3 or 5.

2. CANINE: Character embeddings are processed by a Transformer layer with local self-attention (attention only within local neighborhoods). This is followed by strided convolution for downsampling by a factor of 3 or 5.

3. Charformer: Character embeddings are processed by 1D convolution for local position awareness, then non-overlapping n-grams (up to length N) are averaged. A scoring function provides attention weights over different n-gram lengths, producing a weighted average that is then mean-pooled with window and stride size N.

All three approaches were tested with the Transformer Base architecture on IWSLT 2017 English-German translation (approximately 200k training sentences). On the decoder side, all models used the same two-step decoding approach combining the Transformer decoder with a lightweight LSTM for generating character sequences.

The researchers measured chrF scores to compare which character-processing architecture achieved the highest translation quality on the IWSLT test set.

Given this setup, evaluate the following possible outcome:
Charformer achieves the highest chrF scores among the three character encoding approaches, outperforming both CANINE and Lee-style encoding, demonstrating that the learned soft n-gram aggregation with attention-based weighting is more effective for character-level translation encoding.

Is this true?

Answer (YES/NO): NO